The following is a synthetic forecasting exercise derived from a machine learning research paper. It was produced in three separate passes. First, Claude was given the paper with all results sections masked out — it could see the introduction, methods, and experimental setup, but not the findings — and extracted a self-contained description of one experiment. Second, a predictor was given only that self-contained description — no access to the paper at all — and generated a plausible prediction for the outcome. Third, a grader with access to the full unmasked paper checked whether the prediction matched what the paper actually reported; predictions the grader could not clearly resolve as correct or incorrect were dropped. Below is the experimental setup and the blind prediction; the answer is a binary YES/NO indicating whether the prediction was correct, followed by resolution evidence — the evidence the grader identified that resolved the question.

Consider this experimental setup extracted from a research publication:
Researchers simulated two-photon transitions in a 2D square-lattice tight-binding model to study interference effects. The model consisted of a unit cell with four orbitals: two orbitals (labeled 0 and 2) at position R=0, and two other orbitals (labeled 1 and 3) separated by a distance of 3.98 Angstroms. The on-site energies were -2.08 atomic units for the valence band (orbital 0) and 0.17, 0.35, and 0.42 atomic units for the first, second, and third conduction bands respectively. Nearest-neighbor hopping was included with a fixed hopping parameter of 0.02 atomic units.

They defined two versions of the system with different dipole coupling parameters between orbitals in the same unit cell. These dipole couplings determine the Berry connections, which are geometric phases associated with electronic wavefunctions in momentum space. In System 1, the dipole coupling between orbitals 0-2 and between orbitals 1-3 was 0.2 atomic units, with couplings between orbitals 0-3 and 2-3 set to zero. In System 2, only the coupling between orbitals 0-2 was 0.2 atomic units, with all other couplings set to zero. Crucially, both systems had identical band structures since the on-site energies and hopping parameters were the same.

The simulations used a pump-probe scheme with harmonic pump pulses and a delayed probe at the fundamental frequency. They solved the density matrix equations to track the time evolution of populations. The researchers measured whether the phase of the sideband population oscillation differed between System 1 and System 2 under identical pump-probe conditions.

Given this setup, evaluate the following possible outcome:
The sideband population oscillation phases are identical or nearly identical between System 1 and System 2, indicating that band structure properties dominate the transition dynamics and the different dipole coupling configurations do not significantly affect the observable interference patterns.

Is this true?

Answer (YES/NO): NO